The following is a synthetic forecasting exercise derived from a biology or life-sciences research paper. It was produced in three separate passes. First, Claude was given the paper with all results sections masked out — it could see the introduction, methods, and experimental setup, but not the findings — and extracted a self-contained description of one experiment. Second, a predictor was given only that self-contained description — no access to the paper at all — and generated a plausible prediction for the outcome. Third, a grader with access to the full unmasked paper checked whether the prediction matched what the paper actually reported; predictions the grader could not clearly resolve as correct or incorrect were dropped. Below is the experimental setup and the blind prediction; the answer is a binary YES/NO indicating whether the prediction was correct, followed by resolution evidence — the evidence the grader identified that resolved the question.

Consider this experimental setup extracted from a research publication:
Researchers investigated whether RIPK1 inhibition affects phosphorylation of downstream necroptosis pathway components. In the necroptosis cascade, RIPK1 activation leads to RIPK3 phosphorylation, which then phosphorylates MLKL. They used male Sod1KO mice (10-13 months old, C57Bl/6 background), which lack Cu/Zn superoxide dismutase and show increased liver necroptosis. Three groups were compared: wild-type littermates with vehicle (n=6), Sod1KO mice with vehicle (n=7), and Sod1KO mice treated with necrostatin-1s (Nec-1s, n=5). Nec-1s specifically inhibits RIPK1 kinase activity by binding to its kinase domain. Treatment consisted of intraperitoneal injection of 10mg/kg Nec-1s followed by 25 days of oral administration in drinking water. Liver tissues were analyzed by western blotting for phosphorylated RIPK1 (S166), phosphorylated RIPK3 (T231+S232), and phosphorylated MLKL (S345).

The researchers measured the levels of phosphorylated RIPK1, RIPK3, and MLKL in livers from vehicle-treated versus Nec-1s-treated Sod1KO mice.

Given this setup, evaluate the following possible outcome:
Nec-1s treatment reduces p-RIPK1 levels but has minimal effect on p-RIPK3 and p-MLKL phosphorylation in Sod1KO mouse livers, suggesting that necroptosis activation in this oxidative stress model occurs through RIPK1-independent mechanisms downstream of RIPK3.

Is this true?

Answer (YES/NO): NO